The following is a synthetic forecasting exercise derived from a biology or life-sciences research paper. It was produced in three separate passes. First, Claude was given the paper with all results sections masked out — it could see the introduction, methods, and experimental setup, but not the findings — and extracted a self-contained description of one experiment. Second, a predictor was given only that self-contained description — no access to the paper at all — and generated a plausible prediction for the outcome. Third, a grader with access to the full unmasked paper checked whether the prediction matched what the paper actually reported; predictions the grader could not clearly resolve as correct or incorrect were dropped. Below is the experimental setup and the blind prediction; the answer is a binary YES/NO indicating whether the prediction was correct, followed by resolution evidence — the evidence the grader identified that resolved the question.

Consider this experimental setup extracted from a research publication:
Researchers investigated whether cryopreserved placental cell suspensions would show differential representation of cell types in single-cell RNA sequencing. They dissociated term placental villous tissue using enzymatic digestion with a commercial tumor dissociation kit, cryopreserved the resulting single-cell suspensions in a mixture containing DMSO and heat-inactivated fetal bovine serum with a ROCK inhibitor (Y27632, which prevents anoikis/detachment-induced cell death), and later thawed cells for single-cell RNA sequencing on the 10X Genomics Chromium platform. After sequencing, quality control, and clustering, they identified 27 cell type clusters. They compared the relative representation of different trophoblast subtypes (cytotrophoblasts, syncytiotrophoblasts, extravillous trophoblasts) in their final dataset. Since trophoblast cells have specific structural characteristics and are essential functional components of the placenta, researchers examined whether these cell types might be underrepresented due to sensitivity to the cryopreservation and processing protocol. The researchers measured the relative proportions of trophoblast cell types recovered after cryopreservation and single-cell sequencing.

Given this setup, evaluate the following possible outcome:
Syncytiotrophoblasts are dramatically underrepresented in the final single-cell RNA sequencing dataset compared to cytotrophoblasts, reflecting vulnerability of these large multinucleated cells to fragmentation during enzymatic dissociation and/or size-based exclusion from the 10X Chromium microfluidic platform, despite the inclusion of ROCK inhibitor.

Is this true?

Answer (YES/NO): YES